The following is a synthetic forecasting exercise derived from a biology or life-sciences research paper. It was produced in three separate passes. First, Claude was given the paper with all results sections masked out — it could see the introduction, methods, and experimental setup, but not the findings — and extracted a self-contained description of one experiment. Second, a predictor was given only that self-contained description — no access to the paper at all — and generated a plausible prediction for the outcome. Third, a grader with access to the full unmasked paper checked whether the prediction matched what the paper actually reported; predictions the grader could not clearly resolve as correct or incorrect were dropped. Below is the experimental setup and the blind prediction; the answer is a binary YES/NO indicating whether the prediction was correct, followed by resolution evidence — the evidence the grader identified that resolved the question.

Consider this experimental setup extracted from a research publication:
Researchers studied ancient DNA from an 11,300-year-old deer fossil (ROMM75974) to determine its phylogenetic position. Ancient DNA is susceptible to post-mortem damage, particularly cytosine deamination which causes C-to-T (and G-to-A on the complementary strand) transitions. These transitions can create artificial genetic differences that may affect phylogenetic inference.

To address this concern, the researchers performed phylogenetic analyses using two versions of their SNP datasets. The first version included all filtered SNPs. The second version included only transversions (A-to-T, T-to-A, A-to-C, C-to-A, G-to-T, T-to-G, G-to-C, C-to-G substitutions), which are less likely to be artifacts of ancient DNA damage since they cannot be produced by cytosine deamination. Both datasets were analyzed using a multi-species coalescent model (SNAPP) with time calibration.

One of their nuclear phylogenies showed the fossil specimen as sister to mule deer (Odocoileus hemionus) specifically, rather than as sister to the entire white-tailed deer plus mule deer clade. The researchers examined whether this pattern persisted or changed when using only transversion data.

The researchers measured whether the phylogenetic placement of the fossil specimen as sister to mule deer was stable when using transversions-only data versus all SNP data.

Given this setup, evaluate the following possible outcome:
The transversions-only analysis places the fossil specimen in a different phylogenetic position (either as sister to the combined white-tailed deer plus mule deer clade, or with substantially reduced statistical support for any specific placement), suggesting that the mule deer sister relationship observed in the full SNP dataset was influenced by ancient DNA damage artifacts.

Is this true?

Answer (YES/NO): YES